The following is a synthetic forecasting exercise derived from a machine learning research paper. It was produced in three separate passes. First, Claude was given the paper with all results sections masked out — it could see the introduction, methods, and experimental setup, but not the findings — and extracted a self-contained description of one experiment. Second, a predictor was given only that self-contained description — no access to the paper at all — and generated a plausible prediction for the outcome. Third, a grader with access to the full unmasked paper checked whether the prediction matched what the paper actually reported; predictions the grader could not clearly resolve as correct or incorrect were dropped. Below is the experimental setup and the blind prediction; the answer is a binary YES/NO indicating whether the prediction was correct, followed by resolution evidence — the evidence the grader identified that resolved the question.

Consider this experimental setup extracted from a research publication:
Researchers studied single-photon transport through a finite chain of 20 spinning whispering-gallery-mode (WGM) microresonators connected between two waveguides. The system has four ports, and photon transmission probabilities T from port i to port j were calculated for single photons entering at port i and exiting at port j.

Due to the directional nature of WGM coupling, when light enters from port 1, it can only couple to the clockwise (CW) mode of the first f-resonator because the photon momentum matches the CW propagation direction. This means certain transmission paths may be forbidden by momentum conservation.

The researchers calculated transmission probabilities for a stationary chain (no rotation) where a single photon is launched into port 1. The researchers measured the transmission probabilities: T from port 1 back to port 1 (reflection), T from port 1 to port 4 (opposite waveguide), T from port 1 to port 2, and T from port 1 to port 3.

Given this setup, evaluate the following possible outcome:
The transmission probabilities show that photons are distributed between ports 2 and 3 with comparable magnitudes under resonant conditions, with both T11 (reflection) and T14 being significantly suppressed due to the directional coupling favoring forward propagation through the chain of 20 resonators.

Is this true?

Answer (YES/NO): NO